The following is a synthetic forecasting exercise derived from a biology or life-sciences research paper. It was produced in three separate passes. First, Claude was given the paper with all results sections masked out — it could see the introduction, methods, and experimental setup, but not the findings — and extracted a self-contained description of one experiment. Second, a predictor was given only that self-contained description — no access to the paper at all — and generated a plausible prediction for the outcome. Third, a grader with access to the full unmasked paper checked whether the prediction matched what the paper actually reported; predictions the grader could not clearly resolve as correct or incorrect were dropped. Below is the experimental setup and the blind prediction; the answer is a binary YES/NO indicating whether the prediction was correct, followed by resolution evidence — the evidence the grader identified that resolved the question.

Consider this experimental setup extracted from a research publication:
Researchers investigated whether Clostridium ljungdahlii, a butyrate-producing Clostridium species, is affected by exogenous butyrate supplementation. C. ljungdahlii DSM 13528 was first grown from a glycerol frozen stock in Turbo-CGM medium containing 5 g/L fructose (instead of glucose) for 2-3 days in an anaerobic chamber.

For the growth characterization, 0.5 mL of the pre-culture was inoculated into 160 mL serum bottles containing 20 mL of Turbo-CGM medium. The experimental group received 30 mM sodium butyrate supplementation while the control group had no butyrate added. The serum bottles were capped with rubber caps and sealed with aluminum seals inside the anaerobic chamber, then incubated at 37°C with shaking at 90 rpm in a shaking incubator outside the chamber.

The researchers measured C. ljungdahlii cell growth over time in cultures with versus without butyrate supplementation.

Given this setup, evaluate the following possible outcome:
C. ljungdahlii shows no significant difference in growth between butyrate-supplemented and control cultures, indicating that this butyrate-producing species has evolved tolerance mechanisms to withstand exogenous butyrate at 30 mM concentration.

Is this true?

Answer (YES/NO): NO